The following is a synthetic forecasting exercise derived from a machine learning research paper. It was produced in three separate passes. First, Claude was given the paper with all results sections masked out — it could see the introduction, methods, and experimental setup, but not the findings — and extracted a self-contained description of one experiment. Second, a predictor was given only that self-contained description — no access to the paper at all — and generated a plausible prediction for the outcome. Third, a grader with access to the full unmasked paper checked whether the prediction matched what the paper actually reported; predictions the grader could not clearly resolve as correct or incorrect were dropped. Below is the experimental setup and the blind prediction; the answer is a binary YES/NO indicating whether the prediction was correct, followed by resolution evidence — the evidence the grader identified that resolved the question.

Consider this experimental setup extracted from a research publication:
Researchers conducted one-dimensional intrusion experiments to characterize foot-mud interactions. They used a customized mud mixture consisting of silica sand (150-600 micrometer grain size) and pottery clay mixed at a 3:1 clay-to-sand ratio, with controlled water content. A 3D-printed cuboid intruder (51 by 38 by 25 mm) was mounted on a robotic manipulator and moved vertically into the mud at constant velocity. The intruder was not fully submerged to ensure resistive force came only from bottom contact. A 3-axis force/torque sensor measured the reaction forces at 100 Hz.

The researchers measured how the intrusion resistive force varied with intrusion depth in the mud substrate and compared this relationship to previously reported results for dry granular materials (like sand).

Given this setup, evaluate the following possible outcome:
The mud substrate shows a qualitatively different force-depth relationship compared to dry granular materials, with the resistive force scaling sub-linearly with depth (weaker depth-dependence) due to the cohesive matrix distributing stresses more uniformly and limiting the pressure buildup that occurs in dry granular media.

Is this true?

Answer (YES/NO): YES